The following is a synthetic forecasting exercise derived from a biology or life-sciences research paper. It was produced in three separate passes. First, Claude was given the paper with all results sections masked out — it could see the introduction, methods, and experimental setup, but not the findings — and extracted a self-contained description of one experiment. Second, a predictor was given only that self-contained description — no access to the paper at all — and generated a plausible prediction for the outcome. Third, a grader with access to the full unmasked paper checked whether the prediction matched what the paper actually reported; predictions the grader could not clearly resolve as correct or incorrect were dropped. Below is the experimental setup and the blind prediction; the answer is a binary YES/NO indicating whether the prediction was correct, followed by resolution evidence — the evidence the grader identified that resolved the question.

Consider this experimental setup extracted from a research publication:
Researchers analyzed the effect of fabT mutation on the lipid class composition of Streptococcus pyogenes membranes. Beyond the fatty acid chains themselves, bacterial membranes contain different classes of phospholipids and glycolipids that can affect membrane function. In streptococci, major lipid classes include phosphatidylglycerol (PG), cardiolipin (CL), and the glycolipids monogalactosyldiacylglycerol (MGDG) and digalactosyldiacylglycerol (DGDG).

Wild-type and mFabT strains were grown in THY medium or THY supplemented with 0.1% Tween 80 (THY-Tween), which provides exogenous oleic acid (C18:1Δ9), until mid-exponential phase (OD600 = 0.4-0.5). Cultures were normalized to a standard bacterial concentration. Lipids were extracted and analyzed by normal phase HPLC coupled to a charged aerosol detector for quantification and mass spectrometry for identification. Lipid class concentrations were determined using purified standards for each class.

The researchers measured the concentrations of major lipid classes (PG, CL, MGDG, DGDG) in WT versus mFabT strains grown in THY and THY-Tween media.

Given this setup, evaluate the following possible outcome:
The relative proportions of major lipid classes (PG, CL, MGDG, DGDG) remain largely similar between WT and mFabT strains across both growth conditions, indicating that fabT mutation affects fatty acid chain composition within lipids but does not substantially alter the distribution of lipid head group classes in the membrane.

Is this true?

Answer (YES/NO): NO